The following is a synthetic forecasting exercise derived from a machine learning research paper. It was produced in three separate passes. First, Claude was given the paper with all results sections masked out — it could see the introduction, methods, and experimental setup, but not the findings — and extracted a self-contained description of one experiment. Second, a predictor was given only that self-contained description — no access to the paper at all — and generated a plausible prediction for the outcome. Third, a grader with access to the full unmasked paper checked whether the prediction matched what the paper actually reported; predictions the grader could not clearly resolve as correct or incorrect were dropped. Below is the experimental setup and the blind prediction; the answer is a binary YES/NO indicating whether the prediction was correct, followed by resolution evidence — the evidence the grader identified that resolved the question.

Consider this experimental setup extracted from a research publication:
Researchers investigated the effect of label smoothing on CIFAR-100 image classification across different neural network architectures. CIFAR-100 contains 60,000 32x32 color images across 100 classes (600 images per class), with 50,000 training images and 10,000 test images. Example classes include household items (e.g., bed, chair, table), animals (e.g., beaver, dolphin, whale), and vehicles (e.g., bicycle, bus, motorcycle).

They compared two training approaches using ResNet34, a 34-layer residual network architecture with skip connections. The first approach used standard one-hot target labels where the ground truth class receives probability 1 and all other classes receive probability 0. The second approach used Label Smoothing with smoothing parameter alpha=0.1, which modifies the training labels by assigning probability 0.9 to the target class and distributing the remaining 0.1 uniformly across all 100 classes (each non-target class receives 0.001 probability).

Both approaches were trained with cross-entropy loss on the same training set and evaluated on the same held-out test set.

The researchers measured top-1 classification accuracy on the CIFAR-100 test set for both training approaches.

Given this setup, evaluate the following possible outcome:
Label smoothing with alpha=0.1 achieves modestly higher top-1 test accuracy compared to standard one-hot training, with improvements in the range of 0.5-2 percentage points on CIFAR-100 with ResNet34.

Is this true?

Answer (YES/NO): NO